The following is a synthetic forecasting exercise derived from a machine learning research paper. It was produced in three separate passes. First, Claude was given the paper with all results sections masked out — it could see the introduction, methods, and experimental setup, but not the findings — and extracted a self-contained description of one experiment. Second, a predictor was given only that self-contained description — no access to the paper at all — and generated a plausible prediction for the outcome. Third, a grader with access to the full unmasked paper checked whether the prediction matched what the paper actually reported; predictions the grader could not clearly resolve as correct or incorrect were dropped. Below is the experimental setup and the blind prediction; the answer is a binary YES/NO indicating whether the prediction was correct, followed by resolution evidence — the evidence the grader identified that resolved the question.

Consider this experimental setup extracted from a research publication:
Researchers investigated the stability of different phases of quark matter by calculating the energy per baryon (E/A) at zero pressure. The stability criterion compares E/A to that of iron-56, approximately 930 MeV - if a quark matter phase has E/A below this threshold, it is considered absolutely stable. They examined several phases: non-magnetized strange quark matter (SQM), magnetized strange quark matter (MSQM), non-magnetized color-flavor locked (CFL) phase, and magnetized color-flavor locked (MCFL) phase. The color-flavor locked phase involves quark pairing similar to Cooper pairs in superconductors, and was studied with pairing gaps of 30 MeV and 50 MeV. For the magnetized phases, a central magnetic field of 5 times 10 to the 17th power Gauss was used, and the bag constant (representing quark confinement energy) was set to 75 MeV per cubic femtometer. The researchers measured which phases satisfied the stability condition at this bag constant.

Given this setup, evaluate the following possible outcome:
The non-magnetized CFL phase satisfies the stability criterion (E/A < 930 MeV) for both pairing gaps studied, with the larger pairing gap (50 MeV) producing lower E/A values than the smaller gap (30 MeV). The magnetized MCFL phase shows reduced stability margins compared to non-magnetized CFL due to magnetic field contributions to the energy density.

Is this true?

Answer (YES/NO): NO